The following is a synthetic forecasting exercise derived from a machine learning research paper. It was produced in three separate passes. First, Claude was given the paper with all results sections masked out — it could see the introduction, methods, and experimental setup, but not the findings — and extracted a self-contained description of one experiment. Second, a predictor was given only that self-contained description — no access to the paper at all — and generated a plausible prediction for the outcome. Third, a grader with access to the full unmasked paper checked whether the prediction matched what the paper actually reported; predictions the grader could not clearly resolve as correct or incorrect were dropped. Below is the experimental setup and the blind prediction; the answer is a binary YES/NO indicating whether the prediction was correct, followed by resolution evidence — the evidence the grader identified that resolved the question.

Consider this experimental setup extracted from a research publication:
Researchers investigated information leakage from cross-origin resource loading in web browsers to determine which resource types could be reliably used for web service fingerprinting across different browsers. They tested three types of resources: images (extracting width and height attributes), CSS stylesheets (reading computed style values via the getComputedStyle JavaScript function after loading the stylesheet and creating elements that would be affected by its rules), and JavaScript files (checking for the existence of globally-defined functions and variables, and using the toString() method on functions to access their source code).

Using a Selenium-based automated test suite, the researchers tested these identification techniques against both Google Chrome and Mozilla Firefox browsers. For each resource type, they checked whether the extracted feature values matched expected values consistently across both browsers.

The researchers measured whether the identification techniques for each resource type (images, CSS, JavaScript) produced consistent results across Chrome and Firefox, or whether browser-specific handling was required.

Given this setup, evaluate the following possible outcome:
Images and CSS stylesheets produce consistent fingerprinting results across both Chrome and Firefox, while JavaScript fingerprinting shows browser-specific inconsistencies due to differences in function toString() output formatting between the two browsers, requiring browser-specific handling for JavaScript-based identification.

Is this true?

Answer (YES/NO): NO